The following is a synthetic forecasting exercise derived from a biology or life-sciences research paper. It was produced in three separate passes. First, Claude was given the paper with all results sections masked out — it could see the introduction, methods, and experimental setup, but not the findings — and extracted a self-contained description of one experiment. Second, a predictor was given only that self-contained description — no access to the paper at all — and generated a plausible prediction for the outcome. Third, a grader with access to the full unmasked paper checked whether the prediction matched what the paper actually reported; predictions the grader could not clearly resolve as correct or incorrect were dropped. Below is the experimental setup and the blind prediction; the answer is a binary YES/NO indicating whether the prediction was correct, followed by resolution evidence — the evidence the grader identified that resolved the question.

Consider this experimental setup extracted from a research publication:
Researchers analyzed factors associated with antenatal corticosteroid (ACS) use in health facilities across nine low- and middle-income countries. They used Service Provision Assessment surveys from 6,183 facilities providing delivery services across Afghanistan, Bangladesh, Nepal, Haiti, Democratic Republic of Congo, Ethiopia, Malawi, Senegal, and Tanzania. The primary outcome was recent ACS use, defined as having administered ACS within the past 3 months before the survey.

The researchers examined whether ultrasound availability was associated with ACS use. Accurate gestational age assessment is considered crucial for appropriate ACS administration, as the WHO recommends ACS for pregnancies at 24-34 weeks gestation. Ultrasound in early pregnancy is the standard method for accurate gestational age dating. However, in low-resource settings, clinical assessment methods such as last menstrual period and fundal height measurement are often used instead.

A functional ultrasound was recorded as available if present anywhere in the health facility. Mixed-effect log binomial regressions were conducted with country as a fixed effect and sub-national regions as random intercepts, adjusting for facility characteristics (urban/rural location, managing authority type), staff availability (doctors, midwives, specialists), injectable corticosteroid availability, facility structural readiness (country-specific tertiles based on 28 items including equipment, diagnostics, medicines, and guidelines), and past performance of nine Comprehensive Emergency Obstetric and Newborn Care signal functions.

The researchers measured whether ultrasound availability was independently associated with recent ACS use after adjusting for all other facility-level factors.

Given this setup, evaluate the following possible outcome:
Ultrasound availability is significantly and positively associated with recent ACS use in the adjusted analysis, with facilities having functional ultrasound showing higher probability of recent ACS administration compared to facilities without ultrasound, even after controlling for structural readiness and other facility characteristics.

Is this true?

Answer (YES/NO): YES